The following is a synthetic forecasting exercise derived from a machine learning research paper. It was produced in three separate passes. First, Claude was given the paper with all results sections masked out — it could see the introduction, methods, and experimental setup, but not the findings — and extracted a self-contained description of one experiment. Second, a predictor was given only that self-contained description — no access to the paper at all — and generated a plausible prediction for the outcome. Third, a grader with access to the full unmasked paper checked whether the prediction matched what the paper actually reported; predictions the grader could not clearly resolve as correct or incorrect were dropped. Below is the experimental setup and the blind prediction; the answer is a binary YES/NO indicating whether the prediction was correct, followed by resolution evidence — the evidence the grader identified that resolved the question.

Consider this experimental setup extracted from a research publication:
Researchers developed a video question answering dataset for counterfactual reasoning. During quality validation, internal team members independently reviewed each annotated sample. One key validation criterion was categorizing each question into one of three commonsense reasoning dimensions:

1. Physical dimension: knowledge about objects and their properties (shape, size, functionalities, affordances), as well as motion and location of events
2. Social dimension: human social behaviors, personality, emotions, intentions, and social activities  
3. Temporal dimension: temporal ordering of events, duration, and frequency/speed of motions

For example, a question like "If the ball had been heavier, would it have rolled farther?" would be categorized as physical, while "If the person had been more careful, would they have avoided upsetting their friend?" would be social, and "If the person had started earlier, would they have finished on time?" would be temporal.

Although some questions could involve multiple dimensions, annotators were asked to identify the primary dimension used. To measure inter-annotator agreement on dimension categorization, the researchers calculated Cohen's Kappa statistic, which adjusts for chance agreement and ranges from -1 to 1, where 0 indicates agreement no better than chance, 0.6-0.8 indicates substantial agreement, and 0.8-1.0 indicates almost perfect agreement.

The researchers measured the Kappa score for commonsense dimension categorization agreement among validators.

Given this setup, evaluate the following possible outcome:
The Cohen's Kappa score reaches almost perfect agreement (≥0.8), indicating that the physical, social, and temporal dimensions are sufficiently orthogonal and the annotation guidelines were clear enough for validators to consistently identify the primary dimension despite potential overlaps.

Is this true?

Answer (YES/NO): YES